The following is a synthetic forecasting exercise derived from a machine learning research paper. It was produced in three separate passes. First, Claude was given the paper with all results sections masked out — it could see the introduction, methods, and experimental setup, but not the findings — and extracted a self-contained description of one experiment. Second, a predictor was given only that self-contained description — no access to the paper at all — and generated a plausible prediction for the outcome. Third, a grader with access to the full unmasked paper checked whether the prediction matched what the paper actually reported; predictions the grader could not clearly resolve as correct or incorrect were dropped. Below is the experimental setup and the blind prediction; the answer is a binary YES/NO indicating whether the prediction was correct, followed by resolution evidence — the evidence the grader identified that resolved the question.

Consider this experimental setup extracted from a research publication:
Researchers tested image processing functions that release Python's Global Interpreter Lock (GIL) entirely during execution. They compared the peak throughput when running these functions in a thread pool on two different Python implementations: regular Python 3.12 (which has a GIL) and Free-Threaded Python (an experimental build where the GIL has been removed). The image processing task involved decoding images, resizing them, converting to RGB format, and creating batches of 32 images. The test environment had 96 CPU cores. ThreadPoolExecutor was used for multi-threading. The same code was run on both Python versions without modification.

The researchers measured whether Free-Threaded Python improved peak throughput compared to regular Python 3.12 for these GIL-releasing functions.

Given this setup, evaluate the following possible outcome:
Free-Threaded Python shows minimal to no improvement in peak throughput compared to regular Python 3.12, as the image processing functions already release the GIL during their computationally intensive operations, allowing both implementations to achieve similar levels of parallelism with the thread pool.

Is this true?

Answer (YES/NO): NO